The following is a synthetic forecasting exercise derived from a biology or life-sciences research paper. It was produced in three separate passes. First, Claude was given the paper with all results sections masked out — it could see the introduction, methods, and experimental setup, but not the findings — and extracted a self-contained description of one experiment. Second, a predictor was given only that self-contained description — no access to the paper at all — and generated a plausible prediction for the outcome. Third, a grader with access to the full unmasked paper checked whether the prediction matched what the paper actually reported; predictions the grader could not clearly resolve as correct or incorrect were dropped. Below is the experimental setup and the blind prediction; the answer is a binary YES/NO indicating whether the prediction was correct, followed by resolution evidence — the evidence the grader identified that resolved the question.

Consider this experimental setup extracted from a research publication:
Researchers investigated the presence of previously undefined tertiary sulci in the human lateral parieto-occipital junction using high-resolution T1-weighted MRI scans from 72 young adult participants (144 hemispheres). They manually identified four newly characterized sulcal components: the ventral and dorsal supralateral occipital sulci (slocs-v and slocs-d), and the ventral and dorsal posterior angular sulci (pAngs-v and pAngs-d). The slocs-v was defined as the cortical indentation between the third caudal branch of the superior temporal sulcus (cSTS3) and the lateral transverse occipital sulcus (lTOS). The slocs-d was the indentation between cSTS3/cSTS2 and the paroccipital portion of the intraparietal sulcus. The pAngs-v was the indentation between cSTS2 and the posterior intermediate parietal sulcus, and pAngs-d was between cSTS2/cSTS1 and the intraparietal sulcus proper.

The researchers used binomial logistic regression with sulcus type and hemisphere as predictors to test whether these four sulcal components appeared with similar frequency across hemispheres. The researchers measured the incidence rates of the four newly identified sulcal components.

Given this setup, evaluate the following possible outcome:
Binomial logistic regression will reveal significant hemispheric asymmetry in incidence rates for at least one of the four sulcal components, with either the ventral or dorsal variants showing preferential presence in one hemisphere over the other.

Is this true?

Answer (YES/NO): NO